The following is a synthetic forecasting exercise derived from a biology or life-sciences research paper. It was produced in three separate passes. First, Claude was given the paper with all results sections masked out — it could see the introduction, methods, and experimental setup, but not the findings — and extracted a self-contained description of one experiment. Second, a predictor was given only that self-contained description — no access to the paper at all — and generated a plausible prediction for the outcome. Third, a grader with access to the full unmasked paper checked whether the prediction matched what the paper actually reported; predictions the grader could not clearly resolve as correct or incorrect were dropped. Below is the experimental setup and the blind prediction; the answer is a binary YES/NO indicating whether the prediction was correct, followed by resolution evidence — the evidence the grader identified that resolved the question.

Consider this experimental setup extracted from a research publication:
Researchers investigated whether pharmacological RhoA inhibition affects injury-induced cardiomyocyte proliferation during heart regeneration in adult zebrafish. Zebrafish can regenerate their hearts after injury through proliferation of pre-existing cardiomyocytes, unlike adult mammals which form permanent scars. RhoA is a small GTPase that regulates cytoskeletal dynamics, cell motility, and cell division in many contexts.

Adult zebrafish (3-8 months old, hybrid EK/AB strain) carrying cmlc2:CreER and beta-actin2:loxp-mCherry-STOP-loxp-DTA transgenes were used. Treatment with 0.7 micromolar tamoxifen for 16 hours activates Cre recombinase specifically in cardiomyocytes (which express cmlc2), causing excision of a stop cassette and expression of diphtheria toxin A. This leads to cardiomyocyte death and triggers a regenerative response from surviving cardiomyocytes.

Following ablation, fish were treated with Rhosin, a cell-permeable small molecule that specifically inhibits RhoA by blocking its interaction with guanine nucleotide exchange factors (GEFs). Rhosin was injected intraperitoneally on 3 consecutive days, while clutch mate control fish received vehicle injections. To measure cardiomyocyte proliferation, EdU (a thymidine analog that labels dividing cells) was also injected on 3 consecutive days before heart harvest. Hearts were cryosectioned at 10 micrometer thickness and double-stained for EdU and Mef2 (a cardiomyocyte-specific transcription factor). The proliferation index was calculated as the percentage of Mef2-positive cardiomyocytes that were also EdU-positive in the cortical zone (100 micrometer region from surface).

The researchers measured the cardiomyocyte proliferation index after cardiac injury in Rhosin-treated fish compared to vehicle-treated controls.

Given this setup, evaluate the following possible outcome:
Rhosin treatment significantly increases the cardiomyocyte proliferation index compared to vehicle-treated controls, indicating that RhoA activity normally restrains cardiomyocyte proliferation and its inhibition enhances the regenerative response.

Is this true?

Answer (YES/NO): NO